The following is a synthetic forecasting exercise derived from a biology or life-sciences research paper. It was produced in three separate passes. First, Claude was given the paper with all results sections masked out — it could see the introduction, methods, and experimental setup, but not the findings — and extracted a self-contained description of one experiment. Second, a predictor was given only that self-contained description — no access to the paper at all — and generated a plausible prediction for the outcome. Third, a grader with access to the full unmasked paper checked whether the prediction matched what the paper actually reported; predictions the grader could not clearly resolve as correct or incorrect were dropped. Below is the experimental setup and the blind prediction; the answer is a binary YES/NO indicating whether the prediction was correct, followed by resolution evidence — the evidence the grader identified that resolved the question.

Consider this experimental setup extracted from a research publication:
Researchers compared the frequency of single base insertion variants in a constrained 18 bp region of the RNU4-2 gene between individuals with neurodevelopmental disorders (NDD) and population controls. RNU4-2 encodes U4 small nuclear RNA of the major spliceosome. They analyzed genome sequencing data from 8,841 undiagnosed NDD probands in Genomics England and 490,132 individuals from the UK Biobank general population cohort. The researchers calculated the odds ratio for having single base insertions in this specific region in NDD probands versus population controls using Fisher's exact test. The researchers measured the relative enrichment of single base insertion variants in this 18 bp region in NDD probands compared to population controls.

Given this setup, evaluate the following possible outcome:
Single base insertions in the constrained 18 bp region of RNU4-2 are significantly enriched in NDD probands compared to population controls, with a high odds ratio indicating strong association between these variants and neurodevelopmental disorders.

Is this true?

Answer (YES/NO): YES